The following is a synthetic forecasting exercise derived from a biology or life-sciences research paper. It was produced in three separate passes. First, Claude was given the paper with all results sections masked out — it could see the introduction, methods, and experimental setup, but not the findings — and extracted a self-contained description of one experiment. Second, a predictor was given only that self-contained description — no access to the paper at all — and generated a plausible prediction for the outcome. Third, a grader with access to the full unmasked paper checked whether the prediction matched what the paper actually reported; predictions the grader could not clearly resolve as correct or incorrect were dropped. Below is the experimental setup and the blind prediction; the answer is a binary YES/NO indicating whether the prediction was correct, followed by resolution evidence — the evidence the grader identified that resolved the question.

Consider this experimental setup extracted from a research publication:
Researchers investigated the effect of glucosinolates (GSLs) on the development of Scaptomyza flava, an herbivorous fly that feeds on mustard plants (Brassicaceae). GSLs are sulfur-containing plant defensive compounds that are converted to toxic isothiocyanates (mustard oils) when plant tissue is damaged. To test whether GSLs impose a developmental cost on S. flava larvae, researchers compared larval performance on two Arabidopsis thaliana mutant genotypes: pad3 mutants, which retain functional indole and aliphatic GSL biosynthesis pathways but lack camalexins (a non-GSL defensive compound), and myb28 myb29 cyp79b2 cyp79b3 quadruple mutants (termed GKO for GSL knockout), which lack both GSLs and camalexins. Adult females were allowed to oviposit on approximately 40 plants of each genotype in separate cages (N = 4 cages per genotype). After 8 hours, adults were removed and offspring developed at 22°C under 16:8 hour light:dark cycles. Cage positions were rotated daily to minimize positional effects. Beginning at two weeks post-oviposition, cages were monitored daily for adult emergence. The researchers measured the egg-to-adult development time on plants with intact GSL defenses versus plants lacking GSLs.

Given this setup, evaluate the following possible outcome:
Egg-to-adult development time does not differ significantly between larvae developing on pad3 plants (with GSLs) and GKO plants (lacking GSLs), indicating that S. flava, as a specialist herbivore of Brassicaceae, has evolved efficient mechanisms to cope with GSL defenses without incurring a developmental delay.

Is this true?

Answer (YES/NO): NO